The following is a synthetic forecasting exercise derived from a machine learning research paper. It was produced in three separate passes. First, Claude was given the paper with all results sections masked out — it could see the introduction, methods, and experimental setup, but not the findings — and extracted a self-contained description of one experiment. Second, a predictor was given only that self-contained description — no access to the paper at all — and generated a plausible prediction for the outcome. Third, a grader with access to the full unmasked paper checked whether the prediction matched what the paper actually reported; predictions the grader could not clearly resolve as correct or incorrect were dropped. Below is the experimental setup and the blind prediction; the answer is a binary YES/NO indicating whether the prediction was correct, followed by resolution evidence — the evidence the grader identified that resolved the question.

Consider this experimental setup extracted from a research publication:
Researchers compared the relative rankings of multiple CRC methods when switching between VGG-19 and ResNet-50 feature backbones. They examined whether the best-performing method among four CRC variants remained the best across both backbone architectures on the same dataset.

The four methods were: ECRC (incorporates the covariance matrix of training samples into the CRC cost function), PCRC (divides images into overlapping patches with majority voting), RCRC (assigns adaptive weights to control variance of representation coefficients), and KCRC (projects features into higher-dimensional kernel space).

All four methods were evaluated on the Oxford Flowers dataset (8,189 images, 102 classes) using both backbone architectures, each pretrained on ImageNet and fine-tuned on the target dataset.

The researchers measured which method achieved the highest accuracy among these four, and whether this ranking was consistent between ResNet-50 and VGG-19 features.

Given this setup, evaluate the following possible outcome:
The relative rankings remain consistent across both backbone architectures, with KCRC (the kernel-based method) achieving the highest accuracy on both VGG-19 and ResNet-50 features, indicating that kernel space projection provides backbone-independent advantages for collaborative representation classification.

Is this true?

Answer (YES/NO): YES